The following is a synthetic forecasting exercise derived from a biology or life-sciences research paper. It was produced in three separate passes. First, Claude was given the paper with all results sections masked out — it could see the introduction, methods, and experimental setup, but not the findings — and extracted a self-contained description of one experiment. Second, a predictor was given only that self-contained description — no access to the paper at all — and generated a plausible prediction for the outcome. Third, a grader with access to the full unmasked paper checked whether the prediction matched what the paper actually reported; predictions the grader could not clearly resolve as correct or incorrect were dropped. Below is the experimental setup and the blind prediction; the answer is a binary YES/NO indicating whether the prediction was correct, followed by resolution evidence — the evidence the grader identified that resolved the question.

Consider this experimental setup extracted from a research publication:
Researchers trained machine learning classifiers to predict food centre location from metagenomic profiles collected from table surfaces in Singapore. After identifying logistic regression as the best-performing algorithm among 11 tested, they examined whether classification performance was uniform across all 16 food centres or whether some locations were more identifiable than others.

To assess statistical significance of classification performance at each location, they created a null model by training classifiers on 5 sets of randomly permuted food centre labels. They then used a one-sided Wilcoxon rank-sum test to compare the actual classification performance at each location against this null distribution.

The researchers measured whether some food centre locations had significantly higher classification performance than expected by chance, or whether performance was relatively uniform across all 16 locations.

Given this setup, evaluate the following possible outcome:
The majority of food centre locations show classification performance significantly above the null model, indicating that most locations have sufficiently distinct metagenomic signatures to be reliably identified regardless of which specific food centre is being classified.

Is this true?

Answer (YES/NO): NO